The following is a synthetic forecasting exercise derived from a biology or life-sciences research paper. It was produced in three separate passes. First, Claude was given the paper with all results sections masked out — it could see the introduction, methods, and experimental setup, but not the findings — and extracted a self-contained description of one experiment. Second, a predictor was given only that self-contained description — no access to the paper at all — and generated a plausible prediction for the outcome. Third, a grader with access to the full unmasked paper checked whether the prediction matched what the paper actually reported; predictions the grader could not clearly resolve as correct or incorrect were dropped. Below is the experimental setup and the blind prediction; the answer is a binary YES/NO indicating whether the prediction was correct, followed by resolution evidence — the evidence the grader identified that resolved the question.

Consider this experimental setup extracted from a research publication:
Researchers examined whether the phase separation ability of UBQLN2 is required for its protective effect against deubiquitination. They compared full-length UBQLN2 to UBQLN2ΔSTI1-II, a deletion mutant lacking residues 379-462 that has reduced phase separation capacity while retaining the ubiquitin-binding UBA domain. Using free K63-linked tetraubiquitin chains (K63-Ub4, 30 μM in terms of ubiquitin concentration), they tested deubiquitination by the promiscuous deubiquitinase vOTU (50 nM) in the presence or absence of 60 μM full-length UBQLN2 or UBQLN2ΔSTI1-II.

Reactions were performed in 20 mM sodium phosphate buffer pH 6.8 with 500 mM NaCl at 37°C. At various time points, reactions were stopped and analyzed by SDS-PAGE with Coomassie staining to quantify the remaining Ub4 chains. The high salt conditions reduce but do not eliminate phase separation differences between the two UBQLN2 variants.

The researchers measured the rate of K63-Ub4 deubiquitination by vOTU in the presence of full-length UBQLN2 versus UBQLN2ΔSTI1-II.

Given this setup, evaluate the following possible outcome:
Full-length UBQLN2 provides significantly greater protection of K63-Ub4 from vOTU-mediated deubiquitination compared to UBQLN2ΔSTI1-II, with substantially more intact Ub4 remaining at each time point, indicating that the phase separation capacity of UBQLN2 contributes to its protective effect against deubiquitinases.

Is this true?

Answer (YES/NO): YES